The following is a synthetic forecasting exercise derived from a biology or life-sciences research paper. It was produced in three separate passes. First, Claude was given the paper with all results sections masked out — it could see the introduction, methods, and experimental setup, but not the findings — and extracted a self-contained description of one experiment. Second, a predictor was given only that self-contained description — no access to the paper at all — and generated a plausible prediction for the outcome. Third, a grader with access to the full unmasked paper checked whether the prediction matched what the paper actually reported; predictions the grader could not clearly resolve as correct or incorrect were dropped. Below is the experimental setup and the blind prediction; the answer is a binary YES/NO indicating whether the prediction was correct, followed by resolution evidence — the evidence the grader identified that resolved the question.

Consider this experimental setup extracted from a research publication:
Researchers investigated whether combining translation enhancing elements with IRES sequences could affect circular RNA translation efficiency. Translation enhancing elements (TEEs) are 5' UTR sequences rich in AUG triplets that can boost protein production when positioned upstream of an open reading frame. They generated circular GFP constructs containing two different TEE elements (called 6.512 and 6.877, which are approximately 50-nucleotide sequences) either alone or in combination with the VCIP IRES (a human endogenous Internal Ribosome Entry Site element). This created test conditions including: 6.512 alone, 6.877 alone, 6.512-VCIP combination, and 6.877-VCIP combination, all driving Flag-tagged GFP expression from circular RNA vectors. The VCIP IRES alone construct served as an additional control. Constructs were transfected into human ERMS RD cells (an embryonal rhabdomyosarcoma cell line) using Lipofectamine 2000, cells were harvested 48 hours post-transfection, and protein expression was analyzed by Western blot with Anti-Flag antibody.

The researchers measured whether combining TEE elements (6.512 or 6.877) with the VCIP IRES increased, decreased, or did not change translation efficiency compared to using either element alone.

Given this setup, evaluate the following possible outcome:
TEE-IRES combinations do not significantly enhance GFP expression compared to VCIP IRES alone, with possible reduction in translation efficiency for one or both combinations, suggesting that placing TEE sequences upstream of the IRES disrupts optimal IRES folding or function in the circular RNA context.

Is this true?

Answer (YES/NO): YES